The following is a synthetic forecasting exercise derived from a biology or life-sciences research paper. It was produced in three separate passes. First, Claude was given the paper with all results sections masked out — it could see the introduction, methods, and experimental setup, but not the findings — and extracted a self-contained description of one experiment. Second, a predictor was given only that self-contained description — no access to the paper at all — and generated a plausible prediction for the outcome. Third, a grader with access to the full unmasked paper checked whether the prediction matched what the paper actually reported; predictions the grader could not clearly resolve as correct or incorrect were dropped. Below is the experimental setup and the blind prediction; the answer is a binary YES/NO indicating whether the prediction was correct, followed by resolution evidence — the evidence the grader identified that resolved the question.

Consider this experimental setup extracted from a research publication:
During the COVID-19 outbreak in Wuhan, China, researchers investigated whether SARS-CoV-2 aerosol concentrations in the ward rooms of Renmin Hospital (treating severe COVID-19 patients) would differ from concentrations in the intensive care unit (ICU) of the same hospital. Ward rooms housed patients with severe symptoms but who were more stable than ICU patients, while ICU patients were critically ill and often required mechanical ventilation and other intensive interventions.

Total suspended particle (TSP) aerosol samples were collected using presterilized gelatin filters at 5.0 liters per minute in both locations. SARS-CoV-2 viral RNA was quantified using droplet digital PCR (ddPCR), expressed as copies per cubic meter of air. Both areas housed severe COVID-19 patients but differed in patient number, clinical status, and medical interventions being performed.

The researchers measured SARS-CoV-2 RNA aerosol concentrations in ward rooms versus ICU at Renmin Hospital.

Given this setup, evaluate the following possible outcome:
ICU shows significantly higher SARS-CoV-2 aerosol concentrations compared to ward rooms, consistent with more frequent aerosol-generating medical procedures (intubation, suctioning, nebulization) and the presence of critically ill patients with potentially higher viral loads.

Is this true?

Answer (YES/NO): NO